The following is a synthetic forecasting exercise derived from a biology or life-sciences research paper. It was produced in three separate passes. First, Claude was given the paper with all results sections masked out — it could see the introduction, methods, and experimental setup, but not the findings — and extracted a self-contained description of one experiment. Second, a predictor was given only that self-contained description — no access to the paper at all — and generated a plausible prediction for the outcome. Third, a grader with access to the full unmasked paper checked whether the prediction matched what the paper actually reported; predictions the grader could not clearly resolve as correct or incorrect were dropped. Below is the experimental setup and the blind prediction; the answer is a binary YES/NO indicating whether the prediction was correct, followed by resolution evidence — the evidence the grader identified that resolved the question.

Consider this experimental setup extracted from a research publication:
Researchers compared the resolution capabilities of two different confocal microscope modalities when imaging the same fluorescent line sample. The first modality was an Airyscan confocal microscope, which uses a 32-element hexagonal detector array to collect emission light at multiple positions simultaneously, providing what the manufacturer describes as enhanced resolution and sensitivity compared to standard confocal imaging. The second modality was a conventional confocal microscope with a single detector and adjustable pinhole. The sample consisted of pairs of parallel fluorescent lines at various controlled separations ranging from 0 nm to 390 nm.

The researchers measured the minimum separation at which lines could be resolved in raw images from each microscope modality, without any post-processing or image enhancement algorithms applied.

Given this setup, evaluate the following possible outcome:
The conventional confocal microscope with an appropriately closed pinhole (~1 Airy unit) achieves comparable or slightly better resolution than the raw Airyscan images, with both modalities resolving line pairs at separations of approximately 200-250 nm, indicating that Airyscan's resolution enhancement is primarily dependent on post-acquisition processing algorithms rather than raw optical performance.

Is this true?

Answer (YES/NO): NO